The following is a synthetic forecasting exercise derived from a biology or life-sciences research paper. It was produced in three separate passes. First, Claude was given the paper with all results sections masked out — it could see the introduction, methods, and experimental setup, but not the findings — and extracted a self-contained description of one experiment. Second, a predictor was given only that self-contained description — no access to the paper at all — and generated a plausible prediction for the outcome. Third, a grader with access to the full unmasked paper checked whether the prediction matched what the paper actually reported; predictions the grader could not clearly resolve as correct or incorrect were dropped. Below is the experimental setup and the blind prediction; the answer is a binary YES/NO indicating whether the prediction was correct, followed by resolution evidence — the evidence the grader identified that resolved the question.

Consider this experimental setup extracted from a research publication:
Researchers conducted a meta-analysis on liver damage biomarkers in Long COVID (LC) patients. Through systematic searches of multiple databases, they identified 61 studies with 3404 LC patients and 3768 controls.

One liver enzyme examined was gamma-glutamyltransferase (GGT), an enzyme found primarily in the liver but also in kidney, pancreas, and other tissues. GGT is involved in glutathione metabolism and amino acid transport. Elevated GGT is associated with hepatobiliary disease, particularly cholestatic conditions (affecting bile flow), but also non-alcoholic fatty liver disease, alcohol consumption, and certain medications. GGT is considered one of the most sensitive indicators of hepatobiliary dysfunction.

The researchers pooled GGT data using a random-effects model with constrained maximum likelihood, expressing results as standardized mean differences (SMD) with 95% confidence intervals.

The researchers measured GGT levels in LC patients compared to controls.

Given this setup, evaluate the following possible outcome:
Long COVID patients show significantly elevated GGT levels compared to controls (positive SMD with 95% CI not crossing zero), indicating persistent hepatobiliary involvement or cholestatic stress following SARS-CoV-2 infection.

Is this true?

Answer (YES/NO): YES